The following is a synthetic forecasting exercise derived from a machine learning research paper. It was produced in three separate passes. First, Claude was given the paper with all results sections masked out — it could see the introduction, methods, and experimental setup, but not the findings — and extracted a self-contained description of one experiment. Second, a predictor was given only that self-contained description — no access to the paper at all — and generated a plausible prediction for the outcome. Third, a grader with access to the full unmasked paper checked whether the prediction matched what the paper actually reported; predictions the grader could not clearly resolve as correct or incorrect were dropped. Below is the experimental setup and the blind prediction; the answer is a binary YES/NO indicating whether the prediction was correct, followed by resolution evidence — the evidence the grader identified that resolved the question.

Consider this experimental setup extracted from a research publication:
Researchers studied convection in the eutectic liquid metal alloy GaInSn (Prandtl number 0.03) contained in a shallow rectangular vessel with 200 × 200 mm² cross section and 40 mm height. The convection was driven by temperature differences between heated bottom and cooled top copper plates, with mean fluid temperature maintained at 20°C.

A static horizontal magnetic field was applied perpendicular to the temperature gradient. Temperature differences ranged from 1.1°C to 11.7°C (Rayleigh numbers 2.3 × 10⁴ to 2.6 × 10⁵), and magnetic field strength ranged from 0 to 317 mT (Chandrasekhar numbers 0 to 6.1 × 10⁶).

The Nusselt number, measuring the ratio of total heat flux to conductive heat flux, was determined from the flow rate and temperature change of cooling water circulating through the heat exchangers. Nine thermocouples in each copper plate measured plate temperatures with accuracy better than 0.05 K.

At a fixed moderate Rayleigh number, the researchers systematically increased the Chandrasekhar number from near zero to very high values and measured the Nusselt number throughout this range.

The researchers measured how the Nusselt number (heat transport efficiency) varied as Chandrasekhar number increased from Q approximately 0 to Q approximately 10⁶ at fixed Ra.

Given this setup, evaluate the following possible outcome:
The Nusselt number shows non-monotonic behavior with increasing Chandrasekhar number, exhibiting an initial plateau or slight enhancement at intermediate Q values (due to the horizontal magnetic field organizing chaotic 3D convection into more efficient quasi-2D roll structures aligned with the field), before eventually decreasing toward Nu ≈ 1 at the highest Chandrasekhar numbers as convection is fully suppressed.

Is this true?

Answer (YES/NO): NO